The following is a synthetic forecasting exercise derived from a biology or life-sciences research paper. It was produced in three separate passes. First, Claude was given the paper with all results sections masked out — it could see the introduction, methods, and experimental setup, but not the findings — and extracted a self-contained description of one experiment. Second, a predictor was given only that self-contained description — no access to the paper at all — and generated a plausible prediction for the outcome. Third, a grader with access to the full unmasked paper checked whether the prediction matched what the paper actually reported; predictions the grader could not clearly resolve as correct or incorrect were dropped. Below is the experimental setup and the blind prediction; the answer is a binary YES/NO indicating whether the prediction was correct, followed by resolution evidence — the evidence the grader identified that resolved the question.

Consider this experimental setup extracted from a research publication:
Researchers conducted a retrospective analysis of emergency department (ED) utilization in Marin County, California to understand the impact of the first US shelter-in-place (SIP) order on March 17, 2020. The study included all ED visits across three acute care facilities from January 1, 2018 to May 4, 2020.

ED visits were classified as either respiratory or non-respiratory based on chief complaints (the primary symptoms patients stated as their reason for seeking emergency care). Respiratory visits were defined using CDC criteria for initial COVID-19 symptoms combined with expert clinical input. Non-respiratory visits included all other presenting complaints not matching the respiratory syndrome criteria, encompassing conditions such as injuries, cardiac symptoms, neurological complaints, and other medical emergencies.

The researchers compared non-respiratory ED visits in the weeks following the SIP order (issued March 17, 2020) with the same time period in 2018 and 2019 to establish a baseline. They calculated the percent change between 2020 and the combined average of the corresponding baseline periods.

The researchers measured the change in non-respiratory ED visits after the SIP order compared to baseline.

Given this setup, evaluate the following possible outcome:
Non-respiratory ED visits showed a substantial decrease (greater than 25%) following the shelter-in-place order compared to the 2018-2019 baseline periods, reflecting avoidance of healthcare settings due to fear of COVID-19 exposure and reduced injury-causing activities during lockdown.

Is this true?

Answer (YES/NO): YES